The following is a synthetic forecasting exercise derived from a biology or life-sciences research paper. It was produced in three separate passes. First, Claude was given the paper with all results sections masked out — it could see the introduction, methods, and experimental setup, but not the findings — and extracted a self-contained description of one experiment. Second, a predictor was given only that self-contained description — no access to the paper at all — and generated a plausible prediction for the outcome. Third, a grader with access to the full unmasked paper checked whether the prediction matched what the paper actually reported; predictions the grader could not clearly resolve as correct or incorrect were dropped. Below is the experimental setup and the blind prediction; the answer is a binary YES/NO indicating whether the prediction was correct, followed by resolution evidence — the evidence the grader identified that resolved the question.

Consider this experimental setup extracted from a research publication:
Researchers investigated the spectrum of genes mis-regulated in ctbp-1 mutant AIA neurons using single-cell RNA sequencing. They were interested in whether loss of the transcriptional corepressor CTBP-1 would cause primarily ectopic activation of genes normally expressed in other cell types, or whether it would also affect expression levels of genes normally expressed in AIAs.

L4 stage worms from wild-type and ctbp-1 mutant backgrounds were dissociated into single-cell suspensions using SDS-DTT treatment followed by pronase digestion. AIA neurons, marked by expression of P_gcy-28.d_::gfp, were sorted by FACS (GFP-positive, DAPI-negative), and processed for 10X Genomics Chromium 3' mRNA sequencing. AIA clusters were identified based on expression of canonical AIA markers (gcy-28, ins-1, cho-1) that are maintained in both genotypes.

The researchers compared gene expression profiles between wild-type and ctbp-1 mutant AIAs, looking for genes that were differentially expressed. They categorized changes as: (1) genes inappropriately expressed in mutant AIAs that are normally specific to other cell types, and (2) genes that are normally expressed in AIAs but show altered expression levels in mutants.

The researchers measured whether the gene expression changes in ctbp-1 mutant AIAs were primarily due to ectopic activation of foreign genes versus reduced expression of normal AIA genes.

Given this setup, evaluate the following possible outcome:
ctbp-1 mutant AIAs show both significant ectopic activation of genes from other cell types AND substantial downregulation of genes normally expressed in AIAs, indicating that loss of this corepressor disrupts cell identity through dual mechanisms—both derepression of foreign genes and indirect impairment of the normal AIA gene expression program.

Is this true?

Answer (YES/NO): YES